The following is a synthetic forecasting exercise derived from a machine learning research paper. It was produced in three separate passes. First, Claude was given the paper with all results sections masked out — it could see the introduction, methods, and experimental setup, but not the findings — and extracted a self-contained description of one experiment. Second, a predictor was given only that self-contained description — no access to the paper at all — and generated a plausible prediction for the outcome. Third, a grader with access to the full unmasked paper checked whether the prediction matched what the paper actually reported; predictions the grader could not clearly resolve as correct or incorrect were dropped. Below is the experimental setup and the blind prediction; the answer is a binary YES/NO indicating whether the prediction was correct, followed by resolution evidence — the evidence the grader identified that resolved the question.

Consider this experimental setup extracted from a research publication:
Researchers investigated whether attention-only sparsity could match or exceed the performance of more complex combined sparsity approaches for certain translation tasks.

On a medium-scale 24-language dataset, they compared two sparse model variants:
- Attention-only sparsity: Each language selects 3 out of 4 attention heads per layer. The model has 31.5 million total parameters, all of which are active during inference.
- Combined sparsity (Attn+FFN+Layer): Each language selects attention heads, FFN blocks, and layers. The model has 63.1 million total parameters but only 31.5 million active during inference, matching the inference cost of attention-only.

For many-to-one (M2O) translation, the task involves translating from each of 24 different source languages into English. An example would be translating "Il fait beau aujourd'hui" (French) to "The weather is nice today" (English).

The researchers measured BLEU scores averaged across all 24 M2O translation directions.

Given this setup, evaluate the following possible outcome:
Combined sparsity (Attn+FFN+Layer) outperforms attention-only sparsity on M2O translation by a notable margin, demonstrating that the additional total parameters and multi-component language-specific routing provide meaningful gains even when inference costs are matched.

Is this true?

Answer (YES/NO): NO